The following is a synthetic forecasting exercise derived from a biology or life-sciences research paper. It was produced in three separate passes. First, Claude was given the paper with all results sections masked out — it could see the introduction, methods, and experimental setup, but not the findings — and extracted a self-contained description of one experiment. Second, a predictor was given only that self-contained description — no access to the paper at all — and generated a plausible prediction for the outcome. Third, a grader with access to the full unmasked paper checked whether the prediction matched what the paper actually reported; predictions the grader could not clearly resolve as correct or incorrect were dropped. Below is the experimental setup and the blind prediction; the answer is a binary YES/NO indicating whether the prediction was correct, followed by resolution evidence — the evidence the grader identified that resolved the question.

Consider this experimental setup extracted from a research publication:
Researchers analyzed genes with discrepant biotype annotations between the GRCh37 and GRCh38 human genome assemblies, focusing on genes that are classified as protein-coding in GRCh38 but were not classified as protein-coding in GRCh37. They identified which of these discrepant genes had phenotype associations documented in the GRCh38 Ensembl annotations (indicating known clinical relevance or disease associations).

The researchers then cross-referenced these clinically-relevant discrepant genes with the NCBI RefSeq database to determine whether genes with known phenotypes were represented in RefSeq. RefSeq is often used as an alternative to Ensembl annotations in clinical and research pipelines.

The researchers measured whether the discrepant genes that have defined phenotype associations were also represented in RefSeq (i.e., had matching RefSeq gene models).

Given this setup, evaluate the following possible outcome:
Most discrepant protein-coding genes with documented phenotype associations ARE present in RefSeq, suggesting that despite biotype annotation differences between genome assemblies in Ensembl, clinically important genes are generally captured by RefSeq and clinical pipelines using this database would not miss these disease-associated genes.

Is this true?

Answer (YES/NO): YES